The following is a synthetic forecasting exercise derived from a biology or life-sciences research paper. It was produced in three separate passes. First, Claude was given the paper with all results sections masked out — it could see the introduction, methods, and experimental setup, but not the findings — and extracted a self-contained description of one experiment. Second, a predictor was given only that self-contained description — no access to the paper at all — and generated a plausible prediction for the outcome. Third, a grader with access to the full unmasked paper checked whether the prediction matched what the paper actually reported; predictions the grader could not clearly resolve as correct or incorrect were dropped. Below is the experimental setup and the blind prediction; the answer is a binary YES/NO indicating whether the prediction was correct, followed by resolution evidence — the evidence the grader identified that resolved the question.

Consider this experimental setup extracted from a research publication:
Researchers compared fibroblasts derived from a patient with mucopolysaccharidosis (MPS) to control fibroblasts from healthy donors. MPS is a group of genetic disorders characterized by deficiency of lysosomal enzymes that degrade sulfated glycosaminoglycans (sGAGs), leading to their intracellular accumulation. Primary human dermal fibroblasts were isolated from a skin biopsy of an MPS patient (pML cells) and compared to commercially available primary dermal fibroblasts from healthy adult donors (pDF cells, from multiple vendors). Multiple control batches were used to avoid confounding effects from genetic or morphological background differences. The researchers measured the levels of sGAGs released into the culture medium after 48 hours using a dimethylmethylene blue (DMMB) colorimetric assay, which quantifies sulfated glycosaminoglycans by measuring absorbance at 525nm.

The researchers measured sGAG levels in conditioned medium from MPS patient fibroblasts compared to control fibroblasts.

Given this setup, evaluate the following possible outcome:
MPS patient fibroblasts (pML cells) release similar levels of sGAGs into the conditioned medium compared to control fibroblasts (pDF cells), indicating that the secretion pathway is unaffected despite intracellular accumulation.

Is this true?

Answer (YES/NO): NO